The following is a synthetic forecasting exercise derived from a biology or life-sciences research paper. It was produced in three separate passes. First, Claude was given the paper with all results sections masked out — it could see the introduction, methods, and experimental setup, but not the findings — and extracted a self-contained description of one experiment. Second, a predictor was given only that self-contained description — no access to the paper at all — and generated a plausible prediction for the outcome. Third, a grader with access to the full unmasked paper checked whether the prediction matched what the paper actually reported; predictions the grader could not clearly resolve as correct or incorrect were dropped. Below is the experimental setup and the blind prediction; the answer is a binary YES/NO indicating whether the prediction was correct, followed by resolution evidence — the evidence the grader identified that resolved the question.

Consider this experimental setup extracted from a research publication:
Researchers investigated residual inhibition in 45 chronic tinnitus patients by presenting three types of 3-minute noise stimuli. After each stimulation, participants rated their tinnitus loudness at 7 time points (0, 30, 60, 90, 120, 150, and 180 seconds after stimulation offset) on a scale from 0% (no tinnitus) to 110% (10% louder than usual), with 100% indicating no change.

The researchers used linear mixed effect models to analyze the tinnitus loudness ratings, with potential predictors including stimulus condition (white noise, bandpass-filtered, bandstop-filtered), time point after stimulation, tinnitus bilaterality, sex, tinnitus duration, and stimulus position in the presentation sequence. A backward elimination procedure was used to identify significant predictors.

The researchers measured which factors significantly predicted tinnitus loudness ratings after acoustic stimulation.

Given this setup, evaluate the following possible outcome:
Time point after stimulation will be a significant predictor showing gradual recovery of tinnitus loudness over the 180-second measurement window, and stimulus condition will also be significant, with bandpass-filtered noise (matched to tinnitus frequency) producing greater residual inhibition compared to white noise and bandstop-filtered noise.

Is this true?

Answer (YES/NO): NO